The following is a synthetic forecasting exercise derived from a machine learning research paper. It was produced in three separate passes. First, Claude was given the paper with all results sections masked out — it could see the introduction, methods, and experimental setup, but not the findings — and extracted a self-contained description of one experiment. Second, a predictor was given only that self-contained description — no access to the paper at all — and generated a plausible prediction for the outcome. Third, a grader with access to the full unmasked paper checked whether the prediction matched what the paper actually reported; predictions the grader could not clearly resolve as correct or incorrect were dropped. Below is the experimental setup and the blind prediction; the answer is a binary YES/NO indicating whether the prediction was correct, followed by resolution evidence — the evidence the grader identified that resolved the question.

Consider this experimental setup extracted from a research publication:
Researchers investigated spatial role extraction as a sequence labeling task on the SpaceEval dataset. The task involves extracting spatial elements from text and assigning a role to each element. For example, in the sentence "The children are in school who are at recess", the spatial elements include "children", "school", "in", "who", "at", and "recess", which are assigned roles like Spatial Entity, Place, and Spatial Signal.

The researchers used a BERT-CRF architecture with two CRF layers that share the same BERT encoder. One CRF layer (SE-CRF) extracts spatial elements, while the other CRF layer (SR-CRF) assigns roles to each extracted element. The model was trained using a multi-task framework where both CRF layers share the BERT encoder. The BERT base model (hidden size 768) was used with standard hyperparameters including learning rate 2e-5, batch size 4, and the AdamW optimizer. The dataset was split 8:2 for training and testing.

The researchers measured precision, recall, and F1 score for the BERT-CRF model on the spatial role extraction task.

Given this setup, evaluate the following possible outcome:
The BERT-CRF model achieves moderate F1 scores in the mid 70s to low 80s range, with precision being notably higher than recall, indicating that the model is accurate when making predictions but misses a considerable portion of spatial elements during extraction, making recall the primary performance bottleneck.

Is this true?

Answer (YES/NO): NO